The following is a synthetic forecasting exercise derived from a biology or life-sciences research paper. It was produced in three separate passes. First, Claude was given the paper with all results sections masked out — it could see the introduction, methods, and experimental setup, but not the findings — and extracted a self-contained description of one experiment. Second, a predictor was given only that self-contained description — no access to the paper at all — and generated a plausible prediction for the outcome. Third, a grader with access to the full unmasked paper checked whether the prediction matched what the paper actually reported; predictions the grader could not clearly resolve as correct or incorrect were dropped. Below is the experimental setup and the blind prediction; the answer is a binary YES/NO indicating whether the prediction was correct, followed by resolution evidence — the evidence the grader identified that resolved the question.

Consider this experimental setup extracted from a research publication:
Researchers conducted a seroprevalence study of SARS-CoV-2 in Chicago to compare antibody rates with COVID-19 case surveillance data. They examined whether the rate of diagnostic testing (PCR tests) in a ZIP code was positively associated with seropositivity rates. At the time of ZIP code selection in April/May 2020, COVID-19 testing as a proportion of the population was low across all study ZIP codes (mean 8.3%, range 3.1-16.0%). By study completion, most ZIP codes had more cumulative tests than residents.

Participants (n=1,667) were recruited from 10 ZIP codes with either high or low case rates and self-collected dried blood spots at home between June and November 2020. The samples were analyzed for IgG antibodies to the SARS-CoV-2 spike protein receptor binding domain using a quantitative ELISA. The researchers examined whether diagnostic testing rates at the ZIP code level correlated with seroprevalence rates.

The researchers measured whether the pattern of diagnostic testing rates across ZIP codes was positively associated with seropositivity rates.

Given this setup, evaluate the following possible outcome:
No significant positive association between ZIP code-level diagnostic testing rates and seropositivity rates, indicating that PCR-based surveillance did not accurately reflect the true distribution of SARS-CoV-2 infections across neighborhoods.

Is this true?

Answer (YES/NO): YES